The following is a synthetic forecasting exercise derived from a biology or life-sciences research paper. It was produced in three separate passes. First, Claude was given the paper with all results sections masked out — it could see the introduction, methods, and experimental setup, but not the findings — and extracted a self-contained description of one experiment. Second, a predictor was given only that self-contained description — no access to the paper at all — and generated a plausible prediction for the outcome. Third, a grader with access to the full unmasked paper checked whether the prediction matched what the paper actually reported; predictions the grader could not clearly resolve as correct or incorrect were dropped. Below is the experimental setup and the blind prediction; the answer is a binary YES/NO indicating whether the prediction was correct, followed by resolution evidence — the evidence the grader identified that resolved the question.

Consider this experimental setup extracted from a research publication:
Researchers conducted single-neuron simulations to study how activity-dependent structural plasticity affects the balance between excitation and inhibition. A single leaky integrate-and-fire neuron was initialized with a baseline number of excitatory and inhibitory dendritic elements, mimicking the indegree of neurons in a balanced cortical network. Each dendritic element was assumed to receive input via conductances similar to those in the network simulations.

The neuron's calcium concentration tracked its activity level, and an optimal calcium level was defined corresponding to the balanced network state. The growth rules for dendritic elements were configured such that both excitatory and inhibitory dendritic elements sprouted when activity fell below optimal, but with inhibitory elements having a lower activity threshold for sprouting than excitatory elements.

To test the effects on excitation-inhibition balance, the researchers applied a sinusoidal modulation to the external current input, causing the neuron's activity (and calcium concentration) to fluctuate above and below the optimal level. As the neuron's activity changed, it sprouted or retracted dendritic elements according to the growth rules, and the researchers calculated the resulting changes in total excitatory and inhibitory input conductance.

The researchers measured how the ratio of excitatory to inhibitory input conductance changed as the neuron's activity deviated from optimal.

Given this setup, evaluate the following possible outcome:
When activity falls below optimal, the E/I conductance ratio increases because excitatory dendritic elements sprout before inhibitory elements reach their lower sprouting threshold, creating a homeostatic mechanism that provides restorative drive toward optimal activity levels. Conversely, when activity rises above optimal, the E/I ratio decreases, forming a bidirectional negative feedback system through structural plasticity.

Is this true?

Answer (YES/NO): NO